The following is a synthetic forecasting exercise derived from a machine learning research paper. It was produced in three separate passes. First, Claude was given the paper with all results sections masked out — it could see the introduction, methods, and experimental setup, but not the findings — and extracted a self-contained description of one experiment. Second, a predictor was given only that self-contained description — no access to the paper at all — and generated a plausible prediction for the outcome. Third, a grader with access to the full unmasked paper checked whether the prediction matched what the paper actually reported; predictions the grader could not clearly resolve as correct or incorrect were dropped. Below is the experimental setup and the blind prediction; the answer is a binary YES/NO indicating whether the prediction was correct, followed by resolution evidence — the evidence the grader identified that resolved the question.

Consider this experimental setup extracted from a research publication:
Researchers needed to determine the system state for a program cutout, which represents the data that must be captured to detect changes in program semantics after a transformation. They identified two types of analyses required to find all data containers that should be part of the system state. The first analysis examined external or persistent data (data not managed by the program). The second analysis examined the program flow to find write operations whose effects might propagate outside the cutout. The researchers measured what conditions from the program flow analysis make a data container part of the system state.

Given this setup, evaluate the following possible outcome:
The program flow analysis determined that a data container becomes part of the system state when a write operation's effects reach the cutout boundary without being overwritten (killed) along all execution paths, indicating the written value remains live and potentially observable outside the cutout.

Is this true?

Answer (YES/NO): NO